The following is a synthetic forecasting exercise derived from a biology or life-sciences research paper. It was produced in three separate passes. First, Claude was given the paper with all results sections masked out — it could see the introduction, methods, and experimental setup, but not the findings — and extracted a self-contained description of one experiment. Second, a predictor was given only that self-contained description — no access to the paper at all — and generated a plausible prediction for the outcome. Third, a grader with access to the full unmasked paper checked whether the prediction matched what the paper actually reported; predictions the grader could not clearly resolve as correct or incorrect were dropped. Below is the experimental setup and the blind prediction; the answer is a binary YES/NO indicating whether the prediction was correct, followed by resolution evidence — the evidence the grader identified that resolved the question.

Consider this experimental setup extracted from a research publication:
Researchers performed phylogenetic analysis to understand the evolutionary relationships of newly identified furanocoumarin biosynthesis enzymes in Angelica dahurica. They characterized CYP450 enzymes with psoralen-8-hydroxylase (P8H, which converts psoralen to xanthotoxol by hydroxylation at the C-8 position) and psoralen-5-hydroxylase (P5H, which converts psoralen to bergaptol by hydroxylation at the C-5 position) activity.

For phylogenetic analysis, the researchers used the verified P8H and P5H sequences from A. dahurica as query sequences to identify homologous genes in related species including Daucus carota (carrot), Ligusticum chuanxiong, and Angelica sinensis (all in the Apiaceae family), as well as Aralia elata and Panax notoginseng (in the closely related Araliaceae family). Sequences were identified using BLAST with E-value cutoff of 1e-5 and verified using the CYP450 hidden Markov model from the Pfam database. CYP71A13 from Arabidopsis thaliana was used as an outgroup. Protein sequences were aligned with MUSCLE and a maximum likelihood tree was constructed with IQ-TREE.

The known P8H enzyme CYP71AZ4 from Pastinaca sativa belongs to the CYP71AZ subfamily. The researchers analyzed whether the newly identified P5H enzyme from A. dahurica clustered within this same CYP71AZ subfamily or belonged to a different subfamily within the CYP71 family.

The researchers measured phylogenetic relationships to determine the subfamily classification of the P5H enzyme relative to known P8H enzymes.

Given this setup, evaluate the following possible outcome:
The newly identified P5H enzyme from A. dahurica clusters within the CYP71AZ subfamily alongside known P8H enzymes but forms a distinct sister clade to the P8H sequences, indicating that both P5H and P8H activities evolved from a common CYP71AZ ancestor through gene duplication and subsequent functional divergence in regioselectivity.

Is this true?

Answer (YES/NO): YES